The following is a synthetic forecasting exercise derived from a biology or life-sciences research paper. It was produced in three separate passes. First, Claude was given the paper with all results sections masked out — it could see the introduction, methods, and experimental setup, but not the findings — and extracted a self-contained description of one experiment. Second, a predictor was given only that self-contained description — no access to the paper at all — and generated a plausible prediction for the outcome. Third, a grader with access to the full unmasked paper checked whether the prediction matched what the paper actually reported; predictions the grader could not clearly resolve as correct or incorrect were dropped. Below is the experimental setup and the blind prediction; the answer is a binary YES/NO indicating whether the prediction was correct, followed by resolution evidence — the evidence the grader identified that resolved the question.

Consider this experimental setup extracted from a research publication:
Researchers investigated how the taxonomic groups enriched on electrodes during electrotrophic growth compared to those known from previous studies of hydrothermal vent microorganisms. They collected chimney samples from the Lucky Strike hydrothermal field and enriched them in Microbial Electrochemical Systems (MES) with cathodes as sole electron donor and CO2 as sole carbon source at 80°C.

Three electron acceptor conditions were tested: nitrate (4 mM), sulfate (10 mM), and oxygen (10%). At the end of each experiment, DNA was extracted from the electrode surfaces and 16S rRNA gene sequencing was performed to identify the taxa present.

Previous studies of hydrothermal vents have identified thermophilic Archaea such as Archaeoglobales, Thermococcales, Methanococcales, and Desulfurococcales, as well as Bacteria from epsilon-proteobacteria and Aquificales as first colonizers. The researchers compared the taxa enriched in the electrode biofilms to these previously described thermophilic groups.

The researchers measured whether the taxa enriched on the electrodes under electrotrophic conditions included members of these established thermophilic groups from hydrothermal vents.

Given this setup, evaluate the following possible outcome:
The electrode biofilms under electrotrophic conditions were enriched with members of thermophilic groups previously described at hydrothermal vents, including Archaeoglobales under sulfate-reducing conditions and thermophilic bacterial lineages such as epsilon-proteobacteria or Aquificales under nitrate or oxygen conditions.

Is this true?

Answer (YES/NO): NO